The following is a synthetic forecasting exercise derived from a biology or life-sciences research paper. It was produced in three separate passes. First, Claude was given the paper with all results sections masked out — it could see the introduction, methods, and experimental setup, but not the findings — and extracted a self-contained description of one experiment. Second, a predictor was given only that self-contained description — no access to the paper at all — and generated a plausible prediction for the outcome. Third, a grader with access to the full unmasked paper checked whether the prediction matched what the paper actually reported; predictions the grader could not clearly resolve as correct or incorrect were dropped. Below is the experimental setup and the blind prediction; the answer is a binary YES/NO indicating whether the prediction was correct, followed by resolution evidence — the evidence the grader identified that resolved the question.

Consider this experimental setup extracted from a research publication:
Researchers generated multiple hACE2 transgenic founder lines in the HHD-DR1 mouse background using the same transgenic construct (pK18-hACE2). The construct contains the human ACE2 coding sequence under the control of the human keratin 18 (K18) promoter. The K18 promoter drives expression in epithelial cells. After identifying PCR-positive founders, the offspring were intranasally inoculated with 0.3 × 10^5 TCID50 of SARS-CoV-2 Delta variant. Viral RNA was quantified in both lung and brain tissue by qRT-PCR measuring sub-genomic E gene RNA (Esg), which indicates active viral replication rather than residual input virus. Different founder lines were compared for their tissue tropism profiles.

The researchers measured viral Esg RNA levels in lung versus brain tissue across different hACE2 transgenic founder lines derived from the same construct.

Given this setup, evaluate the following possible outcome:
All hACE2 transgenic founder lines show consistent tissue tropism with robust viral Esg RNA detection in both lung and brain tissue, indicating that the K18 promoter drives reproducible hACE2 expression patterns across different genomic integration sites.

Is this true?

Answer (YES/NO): NO